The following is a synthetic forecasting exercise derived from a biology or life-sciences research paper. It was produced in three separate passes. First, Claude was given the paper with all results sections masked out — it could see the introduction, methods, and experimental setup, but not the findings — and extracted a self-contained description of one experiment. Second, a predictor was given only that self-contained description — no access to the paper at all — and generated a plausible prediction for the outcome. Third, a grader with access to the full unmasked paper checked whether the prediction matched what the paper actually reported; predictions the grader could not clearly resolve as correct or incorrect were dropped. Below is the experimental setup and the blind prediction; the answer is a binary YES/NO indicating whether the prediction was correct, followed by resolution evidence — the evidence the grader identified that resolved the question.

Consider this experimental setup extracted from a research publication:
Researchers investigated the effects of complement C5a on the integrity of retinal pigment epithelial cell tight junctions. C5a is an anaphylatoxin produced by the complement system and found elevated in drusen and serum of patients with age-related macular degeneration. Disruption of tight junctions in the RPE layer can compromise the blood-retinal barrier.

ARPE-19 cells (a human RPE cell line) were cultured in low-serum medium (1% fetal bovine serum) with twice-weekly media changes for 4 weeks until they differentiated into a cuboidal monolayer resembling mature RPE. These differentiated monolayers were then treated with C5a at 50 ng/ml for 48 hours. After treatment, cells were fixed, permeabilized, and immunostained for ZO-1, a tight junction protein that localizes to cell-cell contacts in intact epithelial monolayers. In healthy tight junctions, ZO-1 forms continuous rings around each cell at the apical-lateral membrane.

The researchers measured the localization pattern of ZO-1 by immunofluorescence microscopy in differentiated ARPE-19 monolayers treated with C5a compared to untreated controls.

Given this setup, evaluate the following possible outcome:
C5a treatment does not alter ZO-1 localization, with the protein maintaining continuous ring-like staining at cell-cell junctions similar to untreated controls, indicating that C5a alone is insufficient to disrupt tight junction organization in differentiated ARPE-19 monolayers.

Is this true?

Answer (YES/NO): NO